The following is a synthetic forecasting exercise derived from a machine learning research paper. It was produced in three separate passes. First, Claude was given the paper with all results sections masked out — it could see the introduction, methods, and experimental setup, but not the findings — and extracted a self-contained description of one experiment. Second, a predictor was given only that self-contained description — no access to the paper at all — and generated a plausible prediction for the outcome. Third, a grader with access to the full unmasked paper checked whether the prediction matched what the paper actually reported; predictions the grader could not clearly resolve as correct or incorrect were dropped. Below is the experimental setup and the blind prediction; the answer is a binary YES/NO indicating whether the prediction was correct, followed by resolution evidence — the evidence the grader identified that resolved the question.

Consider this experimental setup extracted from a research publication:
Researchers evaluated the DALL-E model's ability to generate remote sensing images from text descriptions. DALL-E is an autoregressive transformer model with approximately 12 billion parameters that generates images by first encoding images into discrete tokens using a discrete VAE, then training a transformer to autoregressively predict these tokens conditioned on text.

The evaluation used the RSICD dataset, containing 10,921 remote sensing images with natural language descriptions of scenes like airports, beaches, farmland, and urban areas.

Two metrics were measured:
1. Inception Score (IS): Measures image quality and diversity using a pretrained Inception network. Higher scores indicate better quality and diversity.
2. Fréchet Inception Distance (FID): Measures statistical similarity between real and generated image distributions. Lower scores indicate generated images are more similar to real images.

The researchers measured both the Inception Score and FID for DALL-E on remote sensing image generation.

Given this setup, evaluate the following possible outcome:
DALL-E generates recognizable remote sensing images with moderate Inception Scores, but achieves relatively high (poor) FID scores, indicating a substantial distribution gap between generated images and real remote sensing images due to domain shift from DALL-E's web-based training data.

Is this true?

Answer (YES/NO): NO